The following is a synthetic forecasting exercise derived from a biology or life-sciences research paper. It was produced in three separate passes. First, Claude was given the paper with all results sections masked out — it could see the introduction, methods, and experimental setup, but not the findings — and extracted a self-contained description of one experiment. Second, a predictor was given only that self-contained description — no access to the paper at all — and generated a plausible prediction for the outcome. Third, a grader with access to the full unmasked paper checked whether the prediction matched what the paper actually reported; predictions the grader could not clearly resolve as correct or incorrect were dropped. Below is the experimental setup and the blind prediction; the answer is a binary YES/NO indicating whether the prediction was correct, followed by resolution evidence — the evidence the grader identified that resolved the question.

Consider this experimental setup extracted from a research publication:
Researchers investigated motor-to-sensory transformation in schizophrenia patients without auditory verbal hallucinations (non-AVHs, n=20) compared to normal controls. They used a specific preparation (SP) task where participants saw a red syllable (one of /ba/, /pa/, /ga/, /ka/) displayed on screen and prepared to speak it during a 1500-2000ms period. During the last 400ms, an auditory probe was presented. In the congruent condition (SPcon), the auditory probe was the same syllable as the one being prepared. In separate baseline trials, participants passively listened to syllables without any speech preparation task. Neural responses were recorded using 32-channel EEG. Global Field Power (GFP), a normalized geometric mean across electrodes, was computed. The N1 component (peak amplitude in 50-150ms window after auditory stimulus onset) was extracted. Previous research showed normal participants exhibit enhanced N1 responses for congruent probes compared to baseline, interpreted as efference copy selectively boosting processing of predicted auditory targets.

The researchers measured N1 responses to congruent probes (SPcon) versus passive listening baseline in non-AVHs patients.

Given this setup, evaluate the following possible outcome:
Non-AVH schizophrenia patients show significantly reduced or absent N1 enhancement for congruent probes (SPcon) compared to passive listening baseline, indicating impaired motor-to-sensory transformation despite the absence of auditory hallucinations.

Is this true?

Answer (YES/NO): NO